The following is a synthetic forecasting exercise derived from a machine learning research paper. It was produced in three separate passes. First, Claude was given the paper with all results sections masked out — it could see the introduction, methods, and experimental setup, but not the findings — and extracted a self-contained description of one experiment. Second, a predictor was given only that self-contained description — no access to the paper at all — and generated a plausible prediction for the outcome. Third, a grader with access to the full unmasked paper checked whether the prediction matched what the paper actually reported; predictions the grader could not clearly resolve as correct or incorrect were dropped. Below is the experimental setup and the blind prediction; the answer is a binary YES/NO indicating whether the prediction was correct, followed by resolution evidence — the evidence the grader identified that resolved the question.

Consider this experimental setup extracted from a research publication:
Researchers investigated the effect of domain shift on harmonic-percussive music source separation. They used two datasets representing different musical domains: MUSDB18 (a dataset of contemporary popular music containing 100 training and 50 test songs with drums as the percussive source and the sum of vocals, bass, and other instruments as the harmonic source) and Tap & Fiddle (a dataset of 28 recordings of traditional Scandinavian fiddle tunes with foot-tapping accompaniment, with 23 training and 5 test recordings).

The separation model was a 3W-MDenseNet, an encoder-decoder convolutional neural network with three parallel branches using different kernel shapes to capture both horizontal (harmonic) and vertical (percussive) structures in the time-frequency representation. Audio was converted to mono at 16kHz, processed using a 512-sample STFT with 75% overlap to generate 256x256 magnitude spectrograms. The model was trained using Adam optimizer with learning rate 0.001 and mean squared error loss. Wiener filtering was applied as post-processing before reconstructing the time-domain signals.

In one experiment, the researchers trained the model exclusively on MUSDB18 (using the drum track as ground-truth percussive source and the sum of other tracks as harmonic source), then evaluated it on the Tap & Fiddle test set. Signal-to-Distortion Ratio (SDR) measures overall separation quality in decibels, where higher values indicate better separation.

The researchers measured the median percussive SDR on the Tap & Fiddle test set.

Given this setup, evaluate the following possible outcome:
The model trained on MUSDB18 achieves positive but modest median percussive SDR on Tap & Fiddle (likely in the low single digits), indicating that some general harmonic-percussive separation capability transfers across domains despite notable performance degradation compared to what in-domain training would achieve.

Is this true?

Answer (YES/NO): YES